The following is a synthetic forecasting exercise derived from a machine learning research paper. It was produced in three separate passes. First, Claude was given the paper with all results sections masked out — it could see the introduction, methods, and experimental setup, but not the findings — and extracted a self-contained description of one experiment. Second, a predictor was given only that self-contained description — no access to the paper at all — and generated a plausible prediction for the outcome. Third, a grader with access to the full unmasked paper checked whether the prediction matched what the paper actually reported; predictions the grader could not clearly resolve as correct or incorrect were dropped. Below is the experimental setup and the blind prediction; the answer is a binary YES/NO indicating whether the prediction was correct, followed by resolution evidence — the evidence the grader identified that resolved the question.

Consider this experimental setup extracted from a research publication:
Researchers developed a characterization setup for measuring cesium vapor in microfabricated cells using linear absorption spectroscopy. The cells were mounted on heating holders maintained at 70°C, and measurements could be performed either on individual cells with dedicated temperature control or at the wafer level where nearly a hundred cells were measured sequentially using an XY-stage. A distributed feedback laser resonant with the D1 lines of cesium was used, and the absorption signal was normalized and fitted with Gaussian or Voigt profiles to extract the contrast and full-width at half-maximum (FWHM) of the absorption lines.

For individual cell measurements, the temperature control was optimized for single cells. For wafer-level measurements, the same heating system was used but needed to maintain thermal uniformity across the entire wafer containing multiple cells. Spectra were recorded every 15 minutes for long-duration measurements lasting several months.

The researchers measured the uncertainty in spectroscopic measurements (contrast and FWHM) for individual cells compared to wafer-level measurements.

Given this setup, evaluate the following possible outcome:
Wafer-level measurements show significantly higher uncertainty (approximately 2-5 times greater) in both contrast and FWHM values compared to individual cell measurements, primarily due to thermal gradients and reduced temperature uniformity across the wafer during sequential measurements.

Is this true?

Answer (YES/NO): YES